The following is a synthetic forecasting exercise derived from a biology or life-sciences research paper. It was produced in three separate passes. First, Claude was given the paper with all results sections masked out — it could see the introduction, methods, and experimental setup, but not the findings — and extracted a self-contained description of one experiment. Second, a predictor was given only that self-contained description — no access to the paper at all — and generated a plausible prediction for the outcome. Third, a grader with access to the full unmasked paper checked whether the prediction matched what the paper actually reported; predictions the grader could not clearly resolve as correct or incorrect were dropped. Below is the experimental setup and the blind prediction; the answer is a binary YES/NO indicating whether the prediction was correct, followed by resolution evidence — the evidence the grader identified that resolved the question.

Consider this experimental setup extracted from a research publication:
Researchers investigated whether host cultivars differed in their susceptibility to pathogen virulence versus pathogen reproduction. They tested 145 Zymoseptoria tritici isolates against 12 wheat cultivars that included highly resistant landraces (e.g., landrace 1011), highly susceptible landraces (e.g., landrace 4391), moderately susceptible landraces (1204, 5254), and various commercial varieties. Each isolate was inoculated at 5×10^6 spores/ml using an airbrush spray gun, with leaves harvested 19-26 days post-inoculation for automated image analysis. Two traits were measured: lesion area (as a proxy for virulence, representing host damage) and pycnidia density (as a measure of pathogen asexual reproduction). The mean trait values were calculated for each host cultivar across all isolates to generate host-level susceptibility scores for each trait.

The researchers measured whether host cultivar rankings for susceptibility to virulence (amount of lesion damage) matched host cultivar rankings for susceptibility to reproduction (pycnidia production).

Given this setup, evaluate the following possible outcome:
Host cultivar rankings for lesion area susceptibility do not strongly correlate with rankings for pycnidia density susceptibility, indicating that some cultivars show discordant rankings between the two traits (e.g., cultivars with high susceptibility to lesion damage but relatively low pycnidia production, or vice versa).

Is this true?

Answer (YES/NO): NO